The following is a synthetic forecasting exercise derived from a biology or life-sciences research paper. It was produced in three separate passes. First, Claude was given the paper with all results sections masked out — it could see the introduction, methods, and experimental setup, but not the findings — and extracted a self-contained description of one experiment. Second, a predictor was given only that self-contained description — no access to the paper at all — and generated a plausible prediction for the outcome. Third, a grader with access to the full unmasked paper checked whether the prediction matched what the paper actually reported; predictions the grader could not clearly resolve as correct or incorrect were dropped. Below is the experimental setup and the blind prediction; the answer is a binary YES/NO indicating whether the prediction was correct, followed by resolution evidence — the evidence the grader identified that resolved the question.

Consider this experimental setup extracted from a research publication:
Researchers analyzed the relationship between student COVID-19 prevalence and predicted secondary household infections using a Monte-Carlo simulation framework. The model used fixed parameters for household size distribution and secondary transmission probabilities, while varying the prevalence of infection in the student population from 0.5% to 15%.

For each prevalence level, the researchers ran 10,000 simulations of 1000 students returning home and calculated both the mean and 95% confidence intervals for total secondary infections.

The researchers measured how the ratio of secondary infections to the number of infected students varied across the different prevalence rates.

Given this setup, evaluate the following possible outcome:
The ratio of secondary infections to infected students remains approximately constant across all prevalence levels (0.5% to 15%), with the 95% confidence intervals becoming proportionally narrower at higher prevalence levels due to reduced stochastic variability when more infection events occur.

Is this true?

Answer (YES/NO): YES